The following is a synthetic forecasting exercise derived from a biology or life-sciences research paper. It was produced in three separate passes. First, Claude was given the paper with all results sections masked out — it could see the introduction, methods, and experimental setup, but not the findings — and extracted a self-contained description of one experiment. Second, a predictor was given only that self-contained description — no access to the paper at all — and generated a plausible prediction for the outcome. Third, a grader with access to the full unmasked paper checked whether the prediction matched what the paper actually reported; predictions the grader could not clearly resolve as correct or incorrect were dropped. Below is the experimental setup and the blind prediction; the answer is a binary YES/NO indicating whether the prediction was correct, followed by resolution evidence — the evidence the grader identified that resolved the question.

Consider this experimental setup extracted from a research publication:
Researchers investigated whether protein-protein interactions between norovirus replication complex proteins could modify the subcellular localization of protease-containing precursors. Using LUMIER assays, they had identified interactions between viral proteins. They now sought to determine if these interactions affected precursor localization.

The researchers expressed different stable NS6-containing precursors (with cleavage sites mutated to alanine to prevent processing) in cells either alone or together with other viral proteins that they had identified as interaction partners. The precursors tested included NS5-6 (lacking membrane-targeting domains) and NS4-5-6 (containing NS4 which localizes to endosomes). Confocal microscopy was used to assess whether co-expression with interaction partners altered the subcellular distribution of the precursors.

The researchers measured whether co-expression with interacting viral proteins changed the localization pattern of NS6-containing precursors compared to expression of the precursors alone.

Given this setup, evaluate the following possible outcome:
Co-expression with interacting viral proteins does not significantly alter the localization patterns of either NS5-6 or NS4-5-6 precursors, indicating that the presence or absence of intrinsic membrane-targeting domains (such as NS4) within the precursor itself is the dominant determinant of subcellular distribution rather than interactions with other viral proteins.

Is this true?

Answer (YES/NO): NO